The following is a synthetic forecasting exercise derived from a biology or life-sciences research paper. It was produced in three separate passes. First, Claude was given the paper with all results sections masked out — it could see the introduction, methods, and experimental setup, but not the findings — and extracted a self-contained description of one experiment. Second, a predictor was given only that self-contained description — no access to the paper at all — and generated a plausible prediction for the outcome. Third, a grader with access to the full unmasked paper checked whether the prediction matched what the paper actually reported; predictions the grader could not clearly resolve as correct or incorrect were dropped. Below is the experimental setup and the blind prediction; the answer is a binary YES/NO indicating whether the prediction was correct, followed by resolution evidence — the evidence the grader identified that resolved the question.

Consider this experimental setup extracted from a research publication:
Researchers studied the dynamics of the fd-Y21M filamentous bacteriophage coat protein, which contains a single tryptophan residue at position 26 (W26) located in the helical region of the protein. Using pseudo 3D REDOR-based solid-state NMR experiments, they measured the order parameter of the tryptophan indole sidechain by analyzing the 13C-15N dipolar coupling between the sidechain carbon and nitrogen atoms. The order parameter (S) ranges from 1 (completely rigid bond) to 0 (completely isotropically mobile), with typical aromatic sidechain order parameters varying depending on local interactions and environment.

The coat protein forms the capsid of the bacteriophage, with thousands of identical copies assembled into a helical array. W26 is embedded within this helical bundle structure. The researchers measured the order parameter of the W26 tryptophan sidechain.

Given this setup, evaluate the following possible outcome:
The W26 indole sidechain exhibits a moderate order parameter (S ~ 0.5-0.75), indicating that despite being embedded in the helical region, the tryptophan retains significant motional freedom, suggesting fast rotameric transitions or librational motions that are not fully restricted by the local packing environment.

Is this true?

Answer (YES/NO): NO